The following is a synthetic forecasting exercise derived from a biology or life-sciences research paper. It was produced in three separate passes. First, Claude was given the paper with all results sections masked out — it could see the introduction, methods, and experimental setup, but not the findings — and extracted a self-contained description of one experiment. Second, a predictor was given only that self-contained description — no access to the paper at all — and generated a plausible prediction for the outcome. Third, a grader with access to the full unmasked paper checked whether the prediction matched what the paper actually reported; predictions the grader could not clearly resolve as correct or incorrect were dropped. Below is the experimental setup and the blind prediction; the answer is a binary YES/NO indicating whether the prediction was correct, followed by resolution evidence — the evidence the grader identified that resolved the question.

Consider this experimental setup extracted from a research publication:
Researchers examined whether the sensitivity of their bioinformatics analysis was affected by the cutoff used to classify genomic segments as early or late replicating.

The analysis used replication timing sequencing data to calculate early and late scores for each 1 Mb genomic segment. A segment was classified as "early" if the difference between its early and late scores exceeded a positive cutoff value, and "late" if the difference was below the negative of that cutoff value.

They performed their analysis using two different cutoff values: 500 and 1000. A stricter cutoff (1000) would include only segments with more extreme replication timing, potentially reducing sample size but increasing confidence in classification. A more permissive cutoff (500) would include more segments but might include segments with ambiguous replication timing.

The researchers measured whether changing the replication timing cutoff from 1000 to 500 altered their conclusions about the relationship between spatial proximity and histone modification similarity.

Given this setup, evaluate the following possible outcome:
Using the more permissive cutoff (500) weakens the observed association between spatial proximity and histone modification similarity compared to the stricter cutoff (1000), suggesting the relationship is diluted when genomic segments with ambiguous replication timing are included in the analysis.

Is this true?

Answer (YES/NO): NO